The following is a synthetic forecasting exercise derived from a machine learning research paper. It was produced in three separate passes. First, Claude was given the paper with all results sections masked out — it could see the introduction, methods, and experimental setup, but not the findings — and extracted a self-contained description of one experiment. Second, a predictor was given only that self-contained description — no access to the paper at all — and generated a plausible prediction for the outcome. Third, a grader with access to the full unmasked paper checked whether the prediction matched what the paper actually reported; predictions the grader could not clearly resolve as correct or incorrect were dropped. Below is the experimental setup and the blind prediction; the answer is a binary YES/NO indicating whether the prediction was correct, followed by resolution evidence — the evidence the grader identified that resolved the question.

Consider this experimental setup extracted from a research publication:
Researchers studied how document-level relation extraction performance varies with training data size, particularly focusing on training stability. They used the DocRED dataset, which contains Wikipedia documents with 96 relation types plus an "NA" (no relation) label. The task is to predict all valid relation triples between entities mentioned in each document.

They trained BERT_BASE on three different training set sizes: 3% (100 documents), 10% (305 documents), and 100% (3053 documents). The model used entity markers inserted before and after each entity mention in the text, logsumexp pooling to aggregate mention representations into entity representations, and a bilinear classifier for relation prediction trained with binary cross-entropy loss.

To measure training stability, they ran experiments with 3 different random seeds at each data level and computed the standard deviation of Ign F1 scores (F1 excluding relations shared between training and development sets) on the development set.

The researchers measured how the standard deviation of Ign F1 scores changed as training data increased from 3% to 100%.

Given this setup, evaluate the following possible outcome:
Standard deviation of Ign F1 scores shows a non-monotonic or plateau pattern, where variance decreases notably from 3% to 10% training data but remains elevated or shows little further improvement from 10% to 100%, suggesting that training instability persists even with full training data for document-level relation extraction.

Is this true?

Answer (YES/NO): NO